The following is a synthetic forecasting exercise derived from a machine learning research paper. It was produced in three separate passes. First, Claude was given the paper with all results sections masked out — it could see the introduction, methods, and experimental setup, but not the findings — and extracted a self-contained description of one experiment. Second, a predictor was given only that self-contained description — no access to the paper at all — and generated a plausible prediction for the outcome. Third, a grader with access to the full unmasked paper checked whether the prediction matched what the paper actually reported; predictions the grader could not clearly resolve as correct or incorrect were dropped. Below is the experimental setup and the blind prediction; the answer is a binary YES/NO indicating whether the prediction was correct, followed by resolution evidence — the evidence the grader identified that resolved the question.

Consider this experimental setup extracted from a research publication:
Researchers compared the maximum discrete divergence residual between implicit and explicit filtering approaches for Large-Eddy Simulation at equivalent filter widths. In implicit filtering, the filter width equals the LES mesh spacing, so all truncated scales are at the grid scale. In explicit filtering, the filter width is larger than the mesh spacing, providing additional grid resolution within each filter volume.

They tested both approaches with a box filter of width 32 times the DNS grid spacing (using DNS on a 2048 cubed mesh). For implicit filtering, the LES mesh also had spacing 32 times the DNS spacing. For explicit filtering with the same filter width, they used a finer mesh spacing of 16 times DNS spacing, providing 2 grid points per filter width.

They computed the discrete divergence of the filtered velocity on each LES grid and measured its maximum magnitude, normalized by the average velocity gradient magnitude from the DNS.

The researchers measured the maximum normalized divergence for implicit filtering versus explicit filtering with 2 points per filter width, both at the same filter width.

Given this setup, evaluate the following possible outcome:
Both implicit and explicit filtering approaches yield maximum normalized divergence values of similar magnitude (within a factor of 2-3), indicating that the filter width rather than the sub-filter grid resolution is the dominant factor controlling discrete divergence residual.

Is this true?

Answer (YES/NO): YES